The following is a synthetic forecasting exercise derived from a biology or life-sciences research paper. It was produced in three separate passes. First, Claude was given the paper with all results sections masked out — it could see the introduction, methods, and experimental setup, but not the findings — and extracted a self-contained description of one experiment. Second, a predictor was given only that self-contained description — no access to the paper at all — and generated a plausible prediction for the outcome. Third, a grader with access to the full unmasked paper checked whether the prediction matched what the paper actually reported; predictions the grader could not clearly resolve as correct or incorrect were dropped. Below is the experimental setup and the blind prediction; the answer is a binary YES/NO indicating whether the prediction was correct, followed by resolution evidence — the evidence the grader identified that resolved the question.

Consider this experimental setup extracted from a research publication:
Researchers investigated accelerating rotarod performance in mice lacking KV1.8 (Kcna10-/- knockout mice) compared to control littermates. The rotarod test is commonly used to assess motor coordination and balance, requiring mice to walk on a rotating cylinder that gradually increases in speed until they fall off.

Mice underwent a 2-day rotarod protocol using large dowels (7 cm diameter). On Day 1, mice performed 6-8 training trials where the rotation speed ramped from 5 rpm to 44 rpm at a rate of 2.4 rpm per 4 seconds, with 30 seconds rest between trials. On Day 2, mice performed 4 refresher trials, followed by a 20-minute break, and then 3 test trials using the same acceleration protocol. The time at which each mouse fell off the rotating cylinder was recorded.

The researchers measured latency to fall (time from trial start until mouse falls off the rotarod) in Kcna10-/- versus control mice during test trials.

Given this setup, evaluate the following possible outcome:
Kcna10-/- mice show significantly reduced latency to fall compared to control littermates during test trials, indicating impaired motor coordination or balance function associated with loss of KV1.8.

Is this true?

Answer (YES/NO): NO